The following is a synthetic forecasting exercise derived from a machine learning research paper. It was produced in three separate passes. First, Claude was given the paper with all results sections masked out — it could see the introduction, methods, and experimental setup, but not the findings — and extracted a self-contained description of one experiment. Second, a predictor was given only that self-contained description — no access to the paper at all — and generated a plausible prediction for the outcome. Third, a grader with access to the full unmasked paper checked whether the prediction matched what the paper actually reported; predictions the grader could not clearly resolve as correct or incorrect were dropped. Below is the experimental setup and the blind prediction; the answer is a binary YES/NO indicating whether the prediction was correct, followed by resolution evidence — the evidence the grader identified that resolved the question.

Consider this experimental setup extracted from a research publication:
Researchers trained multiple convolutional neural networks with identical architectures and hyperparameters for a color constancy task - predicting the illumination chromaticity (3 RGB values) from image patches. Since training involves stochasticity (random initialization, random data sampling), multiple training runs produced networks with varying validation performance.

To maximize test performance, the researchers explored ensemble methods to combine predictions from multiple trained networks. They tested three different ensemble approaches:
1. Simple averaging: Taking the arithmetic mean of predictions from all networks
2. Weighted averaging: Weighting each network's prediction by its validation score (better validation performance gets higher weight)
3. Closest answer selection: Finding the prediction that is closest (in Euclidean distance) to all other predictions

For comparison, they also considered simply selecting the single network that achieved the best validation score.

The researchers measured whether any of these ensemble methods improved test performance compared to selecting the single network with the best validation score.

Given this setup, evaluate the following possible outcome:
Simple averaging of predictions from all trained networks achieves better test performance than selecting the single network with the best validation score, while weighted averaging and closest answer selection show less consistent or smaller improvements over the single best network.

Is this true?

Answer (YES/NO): NO